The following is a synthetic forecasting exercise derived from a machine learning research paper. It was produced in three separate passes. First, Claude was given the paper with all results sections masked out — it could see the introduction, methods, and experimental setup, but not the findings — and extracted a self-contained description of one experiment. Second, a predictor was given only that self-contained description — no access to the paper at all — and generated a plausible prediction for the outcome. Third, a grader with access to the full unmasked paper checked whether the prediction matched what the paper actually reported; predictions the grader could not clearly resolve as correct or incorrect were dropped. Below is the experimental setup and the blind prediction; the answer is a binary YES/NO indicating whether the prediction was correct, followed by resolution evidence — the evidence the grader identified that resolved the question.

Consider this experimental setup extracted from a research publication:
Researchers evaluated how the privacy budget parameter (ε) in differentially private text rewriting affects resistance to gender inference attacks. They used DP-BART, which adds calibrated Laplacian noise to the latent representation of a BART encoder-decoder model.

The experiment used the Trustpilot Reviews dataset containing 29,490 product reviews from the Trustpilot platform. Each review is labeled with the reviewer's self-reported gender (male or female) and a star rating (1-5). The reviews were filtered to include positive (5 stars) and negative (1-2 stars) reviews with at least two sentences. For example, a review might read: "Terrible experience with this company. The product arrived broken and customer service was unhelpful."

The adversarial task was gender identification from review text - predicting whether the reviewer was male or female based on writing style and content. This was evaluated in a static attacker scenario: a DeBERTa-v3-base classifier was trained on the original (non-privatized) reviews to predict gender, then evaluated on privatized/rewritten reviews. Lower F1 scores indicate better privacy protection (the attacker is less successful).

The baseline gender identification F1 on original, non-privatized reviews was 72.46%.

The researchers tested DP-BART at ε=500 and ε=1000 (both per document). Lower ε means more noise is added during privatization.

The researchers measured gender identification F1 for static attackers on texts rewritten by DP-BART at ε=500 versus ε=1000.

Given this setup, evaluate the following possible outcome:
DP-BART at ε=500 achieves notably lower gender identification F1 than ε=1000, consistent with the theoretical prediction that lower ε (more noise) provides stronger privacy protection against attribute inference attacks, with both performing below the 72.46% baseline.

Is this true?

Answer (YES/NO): NO